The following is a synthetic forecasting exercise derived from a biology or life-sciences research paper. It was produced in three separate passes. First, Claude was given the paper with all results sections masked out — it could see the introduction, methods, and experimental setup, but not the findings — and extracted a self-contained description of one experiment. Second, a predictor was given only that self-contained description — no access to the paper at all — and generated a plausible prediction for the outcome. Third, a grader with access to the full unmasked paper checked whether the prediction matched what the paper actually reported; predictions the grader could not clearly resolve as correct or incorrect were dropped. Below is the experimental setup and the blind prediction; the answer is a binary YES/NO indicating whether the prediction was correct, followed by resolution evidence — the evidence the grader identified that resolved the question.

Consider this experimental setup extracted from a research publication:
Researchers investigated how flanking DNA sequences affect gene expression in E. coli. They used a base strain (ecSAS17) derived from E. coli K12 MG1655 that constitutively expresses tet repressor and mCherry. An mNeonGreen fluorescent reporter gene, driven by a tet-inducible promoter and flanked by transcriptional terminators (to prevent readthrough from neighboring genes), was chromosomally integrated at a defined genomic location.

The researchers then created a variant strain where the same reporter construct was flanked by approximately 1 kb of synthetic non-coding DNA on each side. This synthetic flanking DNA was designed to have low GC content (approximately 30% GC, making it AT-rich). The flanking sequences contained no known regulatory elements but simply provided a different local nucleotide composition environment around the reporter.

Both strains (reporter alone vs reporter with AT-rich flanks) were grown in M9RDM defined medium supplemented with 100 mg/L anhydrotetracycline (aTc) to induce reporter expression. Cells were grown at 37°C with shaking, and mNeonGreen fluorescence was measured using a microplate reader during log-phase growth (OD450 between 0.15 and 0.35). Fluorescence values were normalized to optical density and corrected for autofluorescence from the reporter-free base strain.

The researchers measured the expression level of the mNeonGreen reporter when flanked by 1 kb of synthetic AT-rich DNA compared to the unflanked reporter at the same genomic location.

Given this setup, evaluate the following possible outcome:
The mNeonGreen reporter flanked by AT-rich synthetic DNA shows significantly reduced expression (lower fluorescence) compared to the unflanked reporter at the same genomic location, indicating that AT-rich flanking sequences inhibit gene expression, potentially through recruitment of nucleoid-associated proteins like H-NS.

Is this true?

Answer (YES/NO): YES